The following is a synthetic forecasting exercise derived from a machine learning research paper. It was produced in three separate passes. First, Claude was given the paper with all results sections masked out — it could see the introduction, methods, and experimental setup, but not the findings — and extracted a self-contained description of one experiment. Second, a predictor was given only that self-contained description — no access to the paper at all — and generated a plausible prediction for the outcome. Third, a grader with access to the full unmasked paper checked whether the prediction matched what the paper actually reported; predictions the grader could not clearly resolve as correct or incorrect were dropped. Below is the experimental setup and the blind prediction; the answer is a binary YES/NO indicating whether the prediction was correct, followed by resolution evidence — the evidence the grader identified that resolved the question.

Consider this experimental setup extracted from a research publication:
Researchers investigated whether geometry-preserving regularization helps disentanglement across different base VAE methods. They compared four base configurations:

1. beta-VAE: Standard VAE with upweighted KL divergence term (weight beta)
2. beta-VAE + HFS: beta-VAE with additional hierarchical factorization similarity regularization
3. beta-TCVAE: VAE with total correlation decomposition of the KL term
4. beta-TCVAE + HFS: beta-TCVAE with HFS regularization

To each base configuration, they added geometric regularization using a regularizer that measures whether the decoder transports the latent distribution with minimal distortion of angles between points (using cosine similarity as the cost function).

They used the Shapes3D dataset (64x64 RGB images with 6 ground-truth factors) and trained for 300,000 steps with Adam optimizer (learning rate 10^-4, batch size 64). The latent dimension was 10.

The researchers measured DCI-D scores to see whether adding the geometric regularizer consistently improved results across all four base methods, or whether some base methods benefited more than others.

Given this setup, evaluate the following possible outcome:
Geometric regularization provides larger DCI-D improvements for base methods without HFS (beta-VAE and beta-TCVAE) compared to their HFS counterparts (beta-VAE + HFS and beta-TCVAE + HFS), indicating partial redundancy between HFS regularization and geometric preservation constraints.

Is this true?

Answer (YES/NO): NO